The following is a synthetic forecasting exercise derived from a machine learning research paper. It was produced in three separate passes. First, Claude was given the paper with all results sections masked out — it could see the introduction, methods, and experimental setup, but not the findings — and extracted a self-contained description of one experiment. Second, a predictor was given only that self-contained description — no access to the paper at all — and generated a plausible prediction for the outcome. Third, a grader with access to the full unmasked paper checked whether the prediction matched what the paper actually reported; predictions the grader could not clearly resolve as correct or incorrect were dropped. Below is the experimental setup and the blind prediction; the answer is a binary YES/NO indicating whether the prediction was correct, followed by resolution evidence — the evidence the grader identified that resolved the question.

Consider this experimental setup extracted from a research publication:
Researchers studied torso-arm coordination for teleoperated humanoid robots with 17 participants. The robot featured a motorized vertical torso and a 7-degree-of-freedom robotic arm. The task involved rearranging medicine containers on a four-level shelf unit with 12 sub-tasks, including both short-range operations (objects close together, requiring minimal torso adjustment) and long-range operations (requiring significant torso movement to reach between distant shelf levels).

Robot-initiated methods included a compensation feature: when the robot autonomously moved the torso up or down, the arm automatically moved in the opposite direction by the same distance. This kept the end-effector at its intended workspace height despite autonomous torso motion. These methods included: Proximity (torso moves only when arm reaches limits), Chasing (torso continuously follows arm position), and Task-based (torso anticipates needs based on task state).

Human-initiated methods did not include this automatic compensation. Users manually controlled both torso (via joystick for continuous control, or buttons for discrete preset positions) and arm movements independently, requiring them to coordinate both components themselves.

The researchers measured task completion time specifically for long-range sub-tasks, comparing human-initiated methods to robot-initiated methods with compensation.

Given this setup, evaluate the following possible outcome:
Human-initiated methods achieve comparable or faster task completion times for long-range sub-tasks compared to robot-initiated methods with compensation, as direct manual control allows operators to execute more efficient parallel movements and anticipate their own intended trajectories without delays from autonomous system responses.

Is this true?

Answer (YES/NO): NO